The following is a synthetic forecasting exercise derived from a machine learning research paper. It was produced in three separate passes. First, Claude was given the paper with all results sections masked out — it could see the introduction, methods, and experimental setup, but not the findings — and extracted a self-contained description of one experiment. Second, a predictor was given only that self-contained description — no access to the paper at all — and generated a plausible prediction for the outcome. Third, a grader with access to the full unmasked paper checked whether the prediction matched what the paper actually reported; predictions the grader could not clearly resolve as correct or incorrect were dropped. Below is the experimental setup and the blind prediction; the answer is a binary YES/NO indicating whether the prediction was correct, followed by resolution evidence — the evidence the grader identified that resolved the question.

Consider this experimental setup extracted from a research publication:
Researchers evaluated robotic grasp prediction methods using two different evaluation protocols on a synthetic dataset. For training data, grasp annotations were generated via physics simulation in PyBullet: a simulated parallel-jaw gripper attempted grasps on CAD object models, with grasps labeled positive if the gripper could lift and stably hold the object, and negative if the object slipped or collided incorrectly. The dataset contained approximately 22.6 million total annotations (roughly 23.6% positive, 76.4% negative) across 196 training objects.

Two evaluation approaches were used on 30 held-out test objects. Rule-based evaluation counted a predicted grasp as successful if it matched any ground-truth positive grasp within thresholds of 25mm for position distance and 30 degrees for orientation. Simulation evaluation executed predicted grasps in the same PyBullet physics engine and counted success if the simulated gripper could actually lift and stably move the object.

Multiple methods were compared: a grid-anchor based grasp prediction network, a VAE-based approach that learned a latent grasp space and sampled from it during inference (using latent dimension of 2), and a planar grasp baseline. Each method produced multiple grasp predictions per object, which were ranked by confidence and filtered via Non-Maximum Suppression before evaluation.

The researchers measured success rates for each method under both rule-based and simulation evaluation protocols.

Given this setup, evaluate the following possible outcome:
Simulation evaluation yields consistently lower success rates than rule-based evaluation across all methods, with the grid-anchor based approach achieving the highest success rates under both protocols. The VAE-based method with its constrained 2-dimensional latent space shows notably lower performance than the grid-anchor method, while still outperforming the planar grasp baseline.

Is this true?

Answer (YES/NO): NO